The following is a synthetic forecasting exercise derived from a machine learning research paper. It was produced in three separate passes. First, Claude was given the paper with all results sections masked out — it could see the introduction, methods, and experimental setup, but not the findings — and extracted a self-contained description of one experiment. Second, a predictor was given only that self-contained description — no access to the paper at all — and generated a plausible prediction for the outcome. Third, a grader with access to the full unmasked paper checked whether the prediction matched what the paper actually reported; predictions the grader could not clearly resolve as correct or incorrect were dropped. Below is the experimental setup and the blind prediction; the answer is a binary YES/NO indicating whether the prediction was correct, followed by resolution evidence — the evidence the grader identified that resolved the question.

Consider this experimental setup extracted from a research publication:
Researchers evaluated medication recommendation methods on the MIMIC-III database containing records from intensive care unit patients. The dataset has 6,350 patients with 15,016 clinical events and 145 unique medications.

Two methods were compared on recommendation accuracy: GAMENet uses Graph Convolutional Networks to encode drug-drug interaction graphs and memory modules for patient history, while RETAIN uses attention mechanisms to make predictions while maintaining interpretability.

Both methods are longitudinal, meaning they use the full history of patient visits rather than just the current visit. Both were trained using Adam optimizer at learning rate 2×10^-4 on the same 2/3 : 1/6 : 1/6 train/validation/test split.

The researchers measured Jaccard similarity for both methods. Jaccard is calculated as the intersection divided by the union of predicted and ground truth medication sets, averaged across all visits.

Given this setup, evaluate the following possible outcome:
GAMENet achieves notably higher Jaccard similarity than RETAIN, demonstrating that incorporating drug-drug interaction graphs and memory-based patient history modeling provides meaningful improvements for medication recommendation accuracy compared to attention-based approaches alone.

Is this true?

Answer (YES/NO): YES